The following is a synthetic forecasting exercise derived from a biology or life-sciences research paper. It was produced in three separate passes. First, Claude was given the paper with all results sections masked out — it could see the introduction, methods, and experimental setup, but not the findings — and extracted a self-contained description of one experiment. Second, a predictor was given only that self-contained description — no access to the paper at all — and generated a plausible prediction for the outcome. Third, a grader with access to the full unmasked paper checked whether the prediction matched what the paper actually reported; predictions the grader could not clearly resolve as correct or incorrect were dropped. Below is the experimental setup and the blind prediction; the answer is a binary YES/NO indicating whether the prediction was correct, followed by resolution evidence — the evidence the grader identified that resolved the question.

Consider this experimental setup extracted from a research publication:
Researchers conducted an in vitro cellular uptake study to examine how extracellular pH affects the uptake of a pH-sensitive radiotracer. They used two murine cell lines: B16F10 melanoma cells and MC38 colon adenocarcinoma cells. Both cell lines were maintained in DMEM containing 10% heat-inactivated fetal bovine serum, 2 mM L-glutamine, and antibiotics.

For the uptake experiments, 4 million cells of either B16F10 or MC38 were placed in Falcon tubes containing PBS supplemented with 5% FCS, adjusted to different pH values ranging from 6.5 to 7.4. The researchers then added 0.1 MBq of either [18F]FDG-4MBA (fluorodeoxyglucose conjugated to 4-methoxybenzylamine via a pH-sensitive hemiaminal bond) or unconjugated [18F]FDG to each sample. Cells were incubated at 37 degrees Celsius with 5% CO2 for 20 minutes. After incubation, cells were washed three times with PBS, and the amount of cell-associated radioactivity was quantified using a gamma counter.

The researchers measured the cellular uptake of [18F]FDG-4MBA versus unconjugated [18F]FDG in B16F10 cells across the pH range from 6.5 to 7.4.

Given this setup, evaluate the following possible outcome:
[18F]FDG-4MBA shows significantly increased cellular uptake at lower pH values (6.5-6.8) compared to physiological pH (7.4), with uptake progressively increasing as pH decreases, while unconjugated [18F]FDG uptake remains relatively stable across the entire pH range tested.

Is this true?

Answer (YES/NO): YES